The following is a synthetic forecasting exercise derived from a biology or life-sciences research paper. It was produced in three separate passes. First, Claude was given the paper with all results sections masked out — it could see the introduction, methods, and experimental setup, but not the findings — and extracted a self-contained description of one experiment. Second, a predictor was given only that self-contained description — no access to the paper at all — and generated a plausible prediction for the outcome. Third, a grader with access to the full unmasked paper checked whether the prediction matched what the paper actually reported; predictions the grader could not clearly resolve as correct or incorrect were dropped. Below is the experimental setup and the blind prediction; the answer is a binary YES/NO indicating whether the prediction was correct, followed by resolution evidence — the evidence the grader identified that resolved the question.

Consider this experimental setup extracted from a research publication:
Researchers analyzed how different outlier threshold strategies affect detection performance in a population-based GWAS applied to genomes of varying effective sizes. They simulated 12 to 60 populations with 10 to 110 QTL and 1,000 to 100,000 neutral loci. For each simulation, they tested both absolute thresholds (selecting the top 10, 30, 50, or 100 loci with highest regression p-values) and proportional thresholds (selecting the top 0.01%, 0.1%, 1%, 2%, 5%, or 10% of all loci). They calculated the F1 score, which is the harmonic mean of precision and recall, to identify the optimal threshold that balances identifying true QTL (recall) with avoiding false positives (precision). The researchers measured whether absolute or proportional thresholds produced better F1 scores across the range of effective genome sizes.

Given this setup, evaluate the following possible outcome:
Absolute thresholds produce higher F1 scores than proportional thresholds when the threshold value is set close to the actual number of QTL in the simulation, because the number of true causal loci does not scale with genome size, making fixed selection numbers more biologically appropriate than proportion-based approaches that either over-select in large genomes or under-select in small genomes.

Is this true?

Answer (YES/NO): YES